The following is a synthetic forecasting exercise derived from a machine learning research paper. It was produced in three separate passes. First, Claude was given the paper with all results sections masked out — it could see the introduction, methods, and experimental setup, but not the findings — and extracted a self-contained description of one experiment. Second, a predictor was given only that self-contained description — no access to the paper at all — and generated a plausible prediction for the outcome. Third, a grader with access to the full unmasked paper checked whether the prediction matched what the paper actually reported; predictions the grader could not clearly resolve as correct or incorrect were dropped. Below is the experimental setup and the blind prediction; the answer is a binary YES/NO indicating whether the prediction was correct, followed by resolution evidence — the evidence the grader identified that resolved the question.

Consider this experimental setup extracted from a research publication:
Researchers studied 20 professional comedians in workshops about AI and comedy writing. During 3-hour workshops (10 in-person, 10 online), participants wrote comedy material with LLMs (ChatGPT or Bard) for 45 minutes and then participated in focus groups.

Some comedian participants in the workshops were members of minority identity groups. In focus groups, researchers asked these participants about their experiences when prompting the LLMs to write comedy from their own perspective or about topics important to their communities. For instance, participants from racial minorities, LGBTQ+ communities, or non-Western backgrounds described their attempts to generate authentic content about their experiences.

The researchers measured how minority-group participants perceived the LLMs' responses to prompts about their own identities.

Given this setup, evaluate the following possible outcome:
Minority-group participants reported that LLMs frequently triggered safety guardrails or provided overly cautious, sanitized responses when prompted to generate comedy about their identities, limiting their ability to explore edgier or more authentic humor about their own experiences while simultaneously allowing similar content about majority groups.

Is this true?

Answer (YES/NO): YES